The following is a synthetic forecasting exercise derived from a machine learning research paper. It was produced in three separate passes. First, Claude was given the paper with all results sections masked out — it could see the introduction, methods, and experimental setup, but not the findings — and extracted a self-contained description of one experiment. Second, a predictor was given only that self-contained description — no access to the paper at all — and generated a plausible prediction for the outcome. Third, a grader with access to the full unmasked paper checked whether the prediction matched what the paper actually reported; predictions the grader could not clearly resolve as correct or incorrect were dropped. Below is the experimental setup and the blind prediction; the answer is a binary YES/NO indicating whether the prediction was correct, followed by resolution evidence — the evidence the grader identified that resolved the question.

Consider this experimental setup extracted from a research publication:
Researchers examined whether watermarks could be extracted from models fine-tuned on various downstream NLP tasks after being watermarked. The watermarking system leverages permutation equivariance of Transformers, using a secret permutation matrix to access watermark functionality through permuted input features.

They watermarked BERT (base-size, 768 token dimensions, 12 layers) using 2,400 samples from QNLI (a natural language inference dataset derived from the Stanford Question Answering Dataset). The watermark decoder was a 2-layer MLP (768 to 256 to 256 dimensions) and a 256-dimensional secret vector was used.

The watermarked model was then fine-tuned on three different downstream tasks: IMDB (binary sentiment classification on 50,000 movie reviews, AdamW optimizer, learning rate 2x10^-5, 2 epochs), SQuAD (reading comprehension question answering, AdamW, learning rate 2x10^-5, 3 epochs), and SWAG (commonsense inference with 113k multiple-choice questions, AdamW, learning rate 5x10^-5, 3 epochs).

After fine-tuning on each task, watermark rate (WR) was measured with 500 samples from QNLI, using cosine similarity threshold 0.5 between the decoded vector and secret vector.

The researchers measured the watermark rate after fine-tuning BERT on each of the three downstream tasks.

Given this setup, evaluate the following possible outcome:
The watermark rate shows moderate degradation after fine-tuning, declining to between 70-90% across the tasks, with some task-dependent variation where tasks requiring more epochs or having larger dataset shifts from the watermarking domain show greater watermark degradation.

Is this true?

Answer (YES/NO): NO